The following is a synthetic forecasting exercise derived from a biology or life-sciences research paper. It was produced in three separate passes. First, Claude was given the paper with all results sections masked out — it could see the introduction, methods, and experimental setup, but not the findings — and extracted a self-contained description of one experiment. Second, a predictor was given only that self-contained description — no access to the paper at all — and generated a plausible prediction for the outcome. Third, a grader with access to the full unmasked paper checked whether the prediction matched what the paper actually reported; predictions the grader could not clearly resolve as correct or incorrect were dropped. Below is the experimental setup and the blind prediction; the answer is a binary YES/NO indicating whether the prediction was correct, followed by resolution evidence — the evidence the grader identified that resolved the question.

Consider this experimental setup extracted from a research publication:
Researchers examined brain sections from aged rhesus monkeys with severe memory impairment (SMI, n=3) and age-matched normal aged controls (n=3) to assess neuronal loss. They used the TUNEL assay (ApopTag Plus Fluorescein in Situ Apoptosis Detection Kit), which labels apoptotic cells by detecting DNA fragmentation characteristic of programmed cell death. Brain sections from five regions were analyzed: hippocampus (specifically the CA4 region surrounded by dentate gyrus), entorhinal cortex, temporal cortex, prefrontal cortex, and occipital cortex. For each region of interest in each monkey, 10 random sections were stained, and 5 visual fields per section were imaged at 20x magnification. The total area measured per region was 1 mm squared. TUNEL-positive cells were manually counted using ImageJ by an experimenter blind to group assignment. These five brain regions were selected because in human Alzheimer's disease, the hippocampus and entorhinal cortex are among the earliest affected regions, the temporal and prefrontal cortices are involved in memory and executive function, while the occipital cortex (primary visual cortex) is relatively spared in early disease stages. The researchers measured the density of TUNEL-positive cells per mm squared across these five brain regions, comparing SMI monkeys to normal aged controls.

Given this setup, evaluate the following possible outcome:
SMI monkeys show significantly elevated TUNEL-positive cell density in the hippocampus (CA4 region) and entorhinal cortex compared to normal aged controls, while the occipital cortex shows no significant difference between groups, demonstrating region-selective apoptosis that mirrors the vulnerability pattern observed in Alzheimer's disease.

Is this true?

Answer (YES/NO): NO